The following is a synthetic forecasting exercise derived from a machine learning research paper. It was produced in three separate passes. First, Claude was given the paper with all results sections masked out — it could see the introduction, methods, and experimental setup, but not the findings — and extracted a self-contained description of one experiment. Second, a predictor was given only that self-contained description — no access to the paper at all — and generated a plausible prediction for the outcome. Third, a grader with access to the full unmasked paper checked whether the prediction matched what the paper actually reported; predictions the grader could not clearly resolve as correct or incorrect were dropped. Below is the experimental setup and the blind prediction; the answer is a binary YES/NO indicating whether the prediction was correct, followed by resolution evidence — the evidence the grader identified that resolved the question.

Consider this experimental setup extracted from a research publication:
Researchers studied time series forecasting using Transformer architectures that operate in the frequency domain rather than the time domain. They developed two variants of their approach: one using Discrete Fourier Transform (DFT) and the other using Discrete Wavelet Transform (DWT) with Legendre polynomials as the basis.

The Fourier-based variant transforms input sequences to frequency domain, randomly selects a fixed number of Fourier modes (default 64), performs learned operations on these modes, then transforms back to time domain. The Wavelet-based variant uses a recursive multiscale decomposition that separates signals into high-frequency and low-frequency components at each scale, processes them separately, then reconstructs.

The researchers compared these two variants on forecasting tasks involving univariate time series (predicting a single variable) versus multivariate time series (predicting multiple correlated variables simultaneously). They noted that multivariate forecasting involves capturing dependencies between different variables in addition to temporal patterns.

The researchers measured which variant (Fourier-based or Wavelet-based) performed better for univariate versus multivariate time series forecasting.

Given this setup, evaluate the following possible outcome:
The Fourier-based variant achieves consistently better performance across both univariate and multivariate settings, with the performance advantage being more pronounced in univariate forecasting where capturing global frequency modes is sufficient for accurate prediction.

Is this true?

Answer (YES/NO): NO